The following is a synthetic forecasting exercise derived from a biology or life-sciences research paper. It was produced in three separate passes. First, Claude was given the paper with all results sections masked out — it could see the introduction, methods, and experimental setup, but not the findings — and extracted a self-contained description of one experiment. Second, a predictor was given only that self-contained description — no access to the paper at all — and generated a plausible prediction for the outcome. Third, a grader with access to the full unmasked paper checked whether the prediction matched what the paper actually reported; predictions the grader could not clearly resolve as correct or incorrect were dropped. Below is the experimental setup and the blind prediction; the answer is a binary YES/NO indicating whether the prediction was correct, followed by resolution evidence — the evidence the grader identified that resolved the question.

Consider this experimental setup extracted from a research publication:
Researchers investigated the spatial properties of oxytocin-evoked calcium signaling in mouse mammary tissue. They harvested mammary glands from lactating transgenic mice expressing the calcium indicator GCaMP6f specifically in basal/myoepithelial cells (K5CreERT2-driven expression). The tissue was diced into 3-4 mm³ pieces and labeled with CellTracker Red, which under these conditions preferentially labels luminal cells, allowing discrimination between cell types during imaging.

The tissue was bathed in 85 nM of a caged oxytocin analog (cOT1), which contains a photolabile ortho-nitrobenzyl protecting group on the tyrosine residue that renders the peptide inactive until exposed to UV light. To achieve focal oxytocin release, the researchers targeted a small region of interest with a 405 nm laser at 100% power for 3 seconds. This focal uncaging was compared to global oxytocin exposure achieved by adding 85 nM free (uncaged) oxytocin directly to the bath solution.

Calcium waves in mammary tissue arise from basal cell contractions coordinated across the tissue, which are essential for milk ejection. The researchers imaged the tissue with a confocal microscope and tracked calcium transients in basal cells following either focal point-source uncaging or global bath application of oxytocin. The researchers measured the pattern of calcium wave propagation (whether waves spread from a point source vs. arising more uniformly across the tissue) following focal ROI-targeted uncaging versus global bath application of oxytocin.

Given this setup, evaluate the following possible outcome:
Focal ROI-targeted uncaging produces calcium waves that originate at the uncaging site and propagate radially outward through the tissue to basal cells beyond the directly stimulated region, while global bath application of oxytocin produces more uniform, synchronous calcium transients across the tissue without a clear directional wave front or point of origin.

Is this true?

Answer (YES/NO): NO